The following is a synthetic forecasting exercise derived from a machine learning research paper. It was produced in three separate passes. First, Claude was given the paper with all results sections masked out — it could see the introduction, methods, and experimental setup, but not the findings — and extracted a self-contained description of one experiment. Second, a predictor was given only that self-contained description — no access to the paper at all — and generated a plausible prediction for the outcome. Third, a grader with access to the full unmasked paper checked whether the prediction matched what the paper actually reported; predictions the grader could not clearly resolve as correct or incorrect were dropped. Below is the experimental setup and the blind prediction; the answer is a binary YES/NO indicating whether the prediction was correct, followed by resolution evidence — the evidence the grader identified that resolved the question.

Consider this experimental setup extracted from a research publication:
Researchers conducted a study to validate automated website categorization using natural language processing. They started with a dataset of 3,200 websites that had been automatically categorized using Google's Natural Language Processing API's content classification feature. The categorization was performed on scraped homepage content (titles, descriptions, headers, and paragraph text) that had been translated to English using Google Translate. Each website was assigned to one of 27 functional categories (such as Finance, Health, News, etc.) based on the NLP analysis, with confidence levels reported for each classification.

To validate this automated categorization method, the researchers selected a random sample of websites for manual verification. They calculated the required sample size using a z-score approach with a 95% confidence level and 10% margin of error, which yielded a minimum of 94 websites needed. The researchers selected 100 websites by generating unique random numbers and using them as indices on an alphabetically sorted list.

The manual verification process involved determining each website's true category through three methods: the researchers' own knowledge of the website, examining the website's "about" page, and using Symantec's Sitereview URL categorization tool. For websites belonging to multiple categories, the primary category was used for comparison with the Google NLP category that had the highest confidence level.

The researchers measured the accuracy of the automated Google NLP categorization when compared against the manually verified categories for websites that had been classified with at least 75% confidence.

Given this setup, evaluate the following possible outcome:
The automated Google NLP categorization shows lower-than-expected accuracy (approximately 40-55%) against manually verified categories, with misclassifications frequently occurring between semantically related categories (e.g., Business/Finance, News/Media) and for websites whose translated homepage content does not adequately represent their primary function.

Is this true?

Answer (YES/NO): NO